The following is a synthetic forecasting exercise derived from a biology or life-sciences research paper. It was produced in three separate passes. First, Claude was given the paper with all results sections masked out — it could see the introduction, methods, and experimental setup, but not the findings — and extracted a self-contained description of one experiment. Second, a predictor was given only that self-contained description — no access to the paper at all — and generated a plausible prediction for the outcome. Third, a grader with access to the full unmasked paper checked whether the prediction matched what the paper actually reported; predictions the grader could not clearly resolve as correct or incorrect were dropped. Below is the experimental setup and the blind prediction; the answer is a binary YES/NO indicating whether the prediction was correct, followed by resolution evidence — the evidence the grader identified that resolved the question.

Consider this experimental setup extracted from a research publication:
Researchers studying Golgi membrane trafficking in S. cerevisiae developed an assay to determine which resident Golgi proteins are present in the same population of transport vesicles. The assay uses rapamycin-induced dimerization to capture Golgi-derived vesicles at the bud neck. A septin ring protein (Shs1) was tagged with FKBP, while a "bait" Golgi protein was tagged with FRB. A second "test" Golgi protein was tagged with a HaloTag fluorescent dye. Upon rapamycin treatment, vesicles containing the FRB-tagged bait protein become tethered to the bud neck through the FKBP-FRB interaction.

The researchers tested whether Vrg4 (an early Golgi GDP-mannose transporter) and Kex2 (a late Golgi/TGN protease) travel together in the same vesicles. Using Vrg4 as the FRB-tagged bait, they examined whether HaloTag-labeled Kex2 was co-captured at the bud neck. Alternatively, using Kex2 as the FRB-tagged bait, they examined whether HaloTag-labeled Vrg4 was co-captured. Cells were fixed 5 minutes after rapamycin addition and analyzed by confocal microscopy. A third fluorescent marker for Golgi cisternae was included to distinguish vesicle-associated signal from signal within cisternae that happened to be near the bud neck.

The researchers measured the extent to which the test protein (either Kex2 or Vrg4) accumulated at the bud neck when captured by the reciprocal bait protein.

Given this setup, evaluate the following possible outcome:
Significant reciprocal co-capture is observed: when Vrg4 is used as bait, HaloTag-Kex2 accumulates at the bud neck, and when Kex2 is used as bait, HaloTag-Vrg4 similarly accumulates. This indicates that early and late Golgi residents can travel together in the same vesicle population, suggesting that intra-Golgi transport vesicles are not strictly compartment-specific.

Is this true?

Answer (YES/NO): NO